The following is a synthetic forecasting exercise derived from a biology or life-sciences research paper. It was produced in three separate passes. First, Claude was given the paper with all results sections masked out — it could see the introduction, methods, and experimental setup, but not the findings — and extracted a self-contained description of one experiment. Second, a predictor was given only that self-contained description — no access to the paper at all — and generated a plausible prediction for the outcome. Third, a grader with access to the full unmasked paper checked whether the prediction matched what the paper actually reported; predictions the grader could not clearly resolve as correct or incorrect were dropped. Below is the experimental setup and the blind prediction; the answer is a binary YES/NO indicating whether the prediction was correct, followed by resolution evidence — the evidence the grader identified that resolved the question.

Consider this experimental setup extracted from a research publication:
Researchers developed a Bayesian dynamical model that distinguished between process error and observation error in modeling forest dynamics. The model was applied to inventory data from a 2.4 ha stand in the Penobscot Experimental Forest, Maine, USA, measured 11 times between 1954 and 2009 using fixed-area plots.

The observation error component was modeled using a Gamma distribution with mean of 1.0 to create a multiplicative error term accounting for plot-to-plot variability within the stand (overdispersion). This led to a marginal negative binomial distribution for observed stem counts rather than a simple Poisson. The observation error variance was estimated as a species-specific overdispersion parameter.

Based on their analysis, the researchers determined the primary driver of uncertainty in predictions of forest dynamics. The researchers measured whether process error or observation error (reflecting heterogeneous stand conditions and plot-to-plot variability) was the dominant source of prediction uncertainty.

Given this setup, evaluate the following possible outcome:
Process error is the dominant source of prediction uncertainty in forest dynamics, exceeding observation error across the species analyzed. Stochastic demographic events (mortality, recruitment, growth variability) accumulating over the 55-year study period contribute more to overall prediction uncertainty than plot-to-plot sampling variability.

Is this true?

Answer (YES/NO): NO